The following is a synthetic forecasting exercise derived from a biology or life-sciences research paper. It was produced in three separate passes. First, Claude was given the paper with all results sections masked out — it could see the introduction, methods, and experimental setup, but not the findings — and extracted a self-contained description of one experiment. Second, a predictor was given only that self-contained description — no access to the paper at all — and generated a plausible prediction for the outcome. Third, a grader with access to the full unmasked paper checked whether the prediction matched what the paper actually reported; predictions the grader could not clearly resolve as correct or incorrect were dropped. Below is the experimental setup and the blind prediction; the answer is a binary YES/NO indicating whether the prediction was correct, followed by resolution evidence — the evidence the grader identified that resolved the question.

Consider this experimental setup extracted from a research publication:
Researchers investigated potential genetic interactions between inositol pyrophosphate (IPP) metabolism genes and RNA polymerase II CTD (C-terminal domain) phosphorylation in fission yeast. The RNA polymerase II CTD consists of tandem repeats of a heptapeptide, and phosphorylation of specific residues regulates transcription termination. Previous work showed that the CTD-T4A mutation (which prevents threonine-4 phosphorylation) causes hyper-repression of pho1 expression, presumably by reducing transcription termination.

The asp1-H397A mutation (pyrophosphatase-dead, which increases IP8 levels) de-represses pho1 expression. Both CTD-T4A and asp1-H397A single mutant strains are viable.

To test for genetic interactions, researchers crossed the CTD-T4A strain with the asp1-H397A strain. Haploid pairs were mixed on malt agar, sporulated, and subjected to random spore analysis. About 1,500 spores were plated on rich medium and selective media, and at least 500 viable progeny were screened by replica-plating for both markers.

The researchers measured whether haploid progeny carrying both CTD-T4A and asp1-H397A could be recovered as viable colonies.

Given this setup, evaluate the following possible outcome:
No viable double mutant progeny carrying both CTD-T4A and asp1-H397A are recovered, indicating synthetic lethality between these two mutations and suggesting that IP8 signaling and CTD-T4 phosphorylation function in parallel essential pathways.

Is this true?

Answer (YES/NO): NO